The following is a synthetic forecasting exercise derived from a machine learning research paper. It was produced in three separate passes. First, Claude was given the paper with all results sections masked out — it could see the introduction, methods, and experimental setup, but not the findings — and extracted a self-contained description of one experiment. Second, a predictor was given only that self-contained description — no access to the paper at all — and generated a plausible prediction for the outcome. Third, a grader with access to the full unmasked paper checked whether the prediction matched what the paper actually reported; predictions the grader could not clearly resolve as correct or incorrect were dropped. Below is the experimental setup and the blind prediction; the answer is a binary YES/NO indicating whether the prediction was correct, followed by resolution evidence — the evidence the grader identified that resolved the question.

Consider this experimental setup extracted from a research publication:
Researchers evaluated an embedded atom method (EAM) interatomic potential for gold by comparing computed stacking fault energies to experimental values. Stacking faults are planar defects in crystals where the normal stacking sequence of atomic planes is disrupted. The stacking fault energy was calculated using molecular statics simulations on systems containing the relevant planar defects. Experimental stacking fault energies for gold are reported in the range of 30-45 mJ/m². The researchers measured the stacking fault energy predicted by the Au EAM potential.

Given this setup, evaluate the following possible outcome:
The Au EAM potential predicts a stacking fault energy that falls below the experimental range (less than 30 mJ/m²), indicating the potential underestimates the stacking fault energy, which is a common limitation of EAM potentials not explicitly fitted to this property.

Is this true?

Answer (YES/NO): YES